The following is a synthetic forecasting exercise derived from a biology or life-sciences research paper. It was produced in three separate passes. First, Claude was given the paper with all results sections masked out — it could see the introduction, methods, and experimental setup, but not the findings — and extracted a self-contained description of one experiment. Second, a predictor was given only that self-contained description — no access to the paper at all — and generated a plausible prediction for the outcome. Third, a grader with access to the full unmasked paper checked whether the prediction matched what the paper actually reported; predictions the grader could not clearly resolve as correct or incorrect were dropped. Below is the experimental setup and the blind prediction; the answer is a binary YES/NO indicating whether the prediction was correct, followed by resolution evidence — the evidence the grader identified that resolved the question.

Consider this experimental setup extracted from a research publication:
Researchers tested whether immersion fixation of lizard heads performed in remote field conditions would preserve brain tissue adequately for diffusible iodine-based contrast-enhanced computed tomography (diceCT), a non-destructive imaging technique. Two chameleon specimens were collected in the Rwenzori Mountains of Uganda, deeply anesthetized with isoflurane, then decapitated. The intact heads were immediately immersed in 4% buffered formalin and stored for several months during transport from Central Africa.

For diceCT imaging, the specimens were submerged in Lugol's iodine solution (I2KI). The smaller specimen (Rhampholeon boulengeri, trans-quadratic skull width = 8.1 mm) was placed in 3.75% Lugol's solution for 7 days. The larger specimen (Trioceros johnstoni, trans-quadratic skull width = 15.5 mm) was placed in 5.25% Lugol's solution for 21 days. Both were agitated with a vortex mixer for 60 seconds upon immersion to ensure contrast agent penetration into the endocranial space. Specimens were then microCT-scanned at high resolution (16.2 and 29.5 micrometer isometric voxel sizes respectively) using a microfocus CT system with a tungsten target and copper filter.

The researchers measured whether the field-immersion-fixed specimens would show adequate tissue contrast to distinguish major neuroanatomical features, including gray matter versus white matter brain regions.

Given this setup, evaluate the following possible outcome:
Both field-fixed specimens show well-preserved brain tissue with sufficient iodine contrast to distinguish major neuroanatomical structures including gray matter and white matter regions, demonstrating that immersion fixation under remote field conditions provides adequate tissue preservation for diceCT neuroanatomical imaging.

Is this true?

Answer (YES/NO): YES